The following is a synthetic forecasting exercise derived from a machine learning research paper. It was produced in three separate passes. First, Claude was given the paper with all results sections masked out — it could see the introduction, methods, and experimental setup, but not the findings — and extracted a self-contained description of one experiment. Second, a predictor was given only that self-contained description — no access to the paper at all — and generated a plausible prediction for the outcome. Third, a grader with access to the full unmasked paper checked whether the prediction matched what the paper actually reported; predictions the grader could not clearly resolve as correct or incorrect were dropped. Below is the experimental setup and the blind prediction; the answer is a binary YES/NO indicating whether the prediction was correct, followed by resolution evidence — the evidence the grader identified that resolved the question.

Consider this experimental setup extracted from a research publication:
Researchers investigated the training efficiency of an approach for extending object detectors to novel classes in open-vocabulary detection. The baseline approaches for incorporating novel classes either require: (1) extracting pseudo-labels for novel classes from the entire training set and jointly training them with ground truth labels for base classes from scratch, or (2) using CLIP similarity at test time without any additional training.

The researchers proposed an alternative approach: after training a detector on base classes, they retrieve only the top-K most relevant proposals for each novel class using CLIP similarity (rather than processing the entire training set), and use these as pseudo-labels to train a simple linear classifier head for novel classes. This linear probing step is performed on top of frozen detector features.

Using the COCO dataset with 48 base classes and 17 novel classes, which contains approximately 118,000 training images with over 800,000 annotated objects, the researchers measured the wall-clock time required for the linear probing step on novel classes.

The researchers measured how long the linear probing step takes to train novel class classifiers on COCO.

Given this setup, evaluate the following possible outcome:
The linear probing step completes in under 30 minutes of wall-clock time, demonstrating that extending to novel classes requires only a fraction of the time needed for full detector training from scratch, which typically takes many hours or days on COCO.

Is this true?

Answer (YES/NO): YES